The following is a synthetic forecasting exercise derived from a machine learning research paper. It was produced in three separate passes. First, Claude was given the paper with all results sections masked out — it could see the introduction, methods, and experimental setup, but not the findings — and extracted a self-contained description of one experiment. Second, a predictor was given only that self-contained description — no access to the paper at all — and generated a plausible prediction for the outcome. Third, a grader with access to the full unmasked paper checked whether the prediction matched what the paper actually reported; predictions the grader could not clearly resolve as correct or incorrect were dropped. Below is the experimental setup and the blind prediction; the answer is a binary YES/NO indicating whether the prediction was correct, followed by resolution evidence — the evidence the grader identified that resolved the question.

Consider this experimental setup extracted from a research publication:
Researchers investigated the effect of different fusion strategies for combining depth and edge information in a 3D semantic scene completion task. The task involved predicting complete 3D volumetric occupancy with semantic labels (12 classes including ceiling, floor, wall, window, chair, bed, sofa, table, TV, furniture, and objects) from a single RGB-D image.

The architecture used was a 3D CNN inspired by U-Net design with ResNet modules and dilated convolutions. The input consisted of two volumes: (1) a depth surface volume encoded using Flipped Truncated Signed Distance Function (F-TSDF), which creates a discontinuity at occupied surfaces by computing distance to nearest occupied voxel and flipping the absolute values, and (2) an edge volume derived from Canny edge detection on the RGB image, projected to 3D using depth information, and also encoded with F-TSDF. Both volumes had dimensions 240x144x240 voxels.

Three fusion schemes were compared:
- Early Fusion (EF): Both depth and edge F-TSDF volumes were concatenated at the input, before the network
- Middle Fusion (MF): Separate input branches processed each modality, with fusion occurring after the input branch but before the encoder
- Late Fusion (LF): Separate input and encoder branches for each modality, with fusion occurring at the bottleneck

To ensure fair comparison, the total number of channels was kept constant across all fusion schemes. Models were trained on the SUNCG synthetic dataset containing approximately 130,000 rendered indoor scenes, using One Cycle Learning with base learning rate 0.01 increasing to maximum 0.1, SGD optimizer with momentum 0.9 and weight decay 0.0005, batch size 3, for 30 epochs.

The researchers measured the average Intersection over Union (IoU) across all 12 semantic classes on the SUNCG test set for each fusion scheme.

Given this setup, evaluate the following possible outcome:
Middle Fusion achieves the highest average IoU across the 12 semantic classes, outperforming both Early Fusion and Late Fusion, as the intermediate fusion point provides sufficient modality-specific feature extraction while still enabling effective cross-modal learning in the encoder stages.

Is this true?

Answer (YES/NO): NO